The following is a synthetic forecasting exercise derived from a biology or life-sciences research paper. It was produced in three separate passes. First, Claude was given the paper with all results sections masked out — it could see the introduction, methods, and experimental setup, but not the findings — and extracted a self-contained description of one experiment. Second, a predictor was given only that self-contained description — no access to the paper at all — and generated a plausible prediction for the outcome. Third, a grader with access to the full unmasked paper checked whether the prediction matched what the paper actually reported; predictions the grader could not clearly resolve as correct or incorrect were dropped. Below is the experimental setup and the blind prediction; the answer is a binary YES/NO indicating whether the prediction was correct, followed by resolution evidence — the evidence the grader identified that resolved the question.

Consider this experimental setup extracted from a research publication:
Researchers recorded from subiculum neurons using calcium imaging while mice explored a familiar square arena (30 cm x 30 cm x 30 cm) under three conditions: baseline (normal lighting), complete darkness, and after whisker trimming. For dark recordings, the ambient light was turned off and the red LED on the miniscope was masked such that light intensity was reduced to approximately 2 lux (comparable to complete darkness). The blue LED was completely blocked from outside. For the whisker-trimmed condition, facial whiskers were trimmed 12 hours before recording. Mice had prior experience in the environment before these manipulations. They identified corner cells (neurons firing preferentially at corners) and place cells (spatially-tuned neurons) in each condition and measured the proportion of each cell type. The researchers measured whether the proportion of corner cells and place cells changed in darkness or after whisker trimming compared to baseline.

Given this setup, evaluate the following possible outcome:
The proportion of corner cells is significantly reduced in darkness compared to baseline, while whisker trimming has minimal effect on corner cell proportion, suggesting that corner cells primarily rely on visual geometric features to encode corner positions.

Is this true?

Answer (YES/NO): NO